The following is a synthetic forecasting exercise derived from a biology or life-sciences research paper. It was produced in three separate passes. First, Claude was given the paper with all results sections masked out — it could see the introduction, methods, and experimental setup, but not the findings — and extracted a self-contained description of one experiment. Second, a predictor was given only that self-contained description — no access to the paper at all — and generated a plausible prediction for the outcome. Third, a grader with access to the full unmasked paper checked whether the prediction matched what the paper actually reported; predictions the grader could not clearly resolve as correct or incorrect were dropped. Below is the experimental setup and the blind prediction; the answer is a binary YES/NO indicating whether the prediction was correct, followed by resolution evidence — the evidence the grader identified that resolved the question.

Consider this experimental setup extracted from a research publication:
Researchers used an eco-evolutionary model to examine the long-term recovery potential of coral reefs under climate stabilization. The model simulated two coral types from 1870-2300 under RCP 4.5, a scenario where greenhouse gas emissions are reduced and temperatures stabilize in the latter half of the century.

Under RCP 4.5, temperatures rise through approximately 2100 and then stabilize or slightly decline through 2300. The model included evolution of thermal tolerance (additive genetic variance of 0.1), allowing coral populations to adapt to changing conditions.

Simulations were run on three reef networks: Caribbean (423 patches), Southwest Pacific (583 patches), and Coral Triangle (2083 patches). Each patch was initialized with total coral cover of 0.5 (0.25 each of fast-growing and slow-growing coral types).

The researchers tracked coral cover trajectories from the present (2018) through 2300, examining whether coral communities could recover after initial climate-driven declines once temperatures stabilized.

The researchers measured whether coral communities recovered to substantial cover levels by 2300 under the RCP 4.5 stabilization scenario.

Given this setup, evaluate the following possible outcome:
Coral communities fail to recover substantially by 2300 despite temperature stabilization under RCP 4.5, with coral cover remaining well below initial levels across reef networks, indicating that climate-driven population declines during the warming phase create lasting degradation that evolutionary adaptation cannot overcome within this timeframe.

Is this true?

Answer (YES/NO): NO